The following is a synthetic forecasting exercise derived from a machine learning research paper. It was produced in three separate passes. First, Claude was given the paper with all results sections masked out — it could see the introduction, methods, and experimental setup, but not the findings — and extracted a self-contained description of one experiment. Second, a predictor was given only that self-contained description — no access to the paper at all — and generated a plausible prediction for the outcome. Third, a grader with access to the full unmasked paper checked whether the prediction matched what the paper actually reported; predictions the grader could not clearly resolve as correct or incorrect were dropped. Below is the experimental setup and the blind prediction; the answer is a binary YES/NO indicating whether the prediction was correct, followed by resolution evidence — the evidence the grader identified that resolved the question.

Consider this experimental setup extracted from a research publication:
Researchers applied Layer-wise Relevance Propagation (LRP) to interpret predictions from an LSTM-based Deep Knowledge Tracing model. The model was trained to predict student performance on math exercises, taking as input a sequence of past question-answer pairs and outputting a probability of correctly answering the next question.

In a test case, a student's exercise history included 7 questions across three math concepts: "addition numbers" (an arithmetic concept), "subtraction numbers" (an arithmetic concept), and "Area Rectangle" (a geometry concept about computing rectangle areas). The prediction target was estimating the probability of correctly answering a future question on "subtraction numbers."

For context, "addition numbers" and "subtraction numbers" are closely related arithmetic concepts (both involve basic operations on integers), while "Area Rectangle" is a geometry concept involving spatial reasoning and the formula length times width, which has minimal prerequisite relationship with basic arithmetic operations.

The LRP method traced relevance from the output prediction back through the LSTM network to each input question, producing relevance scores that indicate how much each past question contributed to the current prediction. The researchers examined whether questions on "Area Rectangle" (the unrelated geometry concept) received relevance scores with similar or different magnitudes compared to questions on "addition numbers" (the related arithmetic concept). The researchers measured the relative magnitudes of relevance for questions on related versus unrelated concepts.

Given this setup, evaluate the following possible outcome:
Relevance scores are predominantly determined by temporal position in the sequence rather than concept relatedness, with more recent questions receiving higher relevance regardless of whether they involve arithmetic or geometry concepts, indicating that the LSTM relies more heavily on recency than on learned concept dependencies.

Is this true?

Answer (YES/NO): NO